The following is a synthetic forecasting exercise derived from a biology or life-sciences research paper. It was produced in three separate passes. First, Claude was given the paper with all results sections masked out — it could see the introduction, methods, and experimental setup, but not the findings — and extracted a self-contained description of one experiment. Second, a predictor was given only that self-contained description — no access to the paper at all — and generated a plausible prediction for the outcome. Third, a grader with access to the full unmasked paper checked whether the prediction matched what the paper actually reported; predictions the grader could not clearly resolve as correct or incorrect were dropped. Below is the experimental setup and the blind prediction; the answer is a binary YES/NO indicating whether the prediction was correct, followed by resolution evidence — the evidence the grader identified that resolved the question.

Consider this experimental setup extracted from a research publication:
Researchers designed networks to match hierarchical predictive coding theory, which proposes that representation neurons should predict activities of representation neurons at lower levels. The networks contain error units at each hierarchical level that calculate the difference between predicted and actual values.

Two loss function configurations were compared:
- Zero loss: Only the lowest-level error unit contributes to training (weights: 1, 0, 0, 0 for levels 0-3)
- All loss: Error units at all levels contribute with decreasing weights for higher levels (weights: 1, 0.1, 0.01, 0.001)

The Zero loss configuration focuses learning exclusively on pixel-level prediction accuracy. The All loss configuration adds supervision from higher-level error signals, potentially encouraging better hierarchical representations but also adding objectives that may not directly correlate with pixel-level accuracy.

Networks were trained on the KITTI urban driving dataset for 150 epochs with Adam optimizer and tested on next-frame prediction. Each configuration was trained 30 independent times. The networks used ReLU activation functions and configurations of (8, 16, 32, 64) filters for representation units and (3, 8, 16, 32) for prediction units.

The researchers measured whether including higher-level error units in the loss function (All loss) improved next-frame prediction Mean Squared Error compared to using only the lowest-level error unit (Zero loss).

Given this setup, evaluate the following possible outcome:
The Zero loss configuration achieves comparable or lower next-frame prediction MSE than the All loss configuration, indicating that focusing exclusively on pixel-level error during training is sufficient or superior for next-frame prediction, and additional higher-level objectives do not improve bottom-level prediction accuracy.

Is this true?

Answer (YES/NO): YES